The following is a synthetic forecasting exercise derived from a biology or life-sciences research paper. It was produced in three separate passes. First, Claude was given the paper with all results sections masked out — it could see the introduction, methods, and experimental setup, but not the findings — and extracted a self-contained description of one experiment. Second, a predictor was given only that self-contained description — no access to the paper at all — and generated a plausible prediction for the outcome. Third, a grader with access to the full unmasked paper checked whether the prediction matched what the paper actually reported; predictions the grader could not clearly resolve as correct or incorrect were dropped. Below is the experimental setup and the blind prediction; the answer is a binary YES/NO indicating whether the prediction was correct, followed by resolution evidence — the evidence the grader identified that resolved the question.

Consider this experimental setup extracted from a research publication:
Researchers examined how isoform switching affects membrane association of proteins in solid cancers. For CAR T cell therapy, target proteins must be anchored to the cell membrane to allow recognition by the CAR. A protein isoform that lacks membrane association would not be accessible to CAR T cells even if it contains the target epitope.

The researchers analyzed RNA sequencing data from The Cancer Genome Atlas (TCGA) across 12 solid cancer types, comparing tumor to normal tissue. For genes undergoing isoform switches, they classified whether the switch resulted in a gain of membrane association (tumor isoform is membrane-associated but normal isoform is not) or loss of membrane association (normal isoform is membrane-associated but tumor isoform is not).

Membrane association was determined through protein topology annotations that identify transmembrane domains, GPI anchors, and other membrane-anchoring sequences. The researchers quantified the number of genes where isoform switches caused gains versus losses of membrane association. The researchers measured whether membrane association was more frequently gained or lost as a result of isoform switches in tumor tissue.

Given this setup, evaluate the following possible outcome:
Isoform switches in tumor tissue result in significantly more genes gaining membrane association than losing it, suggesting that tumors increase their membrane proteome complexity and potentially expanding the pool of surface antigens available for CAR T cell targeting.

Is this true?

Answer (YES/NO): NO